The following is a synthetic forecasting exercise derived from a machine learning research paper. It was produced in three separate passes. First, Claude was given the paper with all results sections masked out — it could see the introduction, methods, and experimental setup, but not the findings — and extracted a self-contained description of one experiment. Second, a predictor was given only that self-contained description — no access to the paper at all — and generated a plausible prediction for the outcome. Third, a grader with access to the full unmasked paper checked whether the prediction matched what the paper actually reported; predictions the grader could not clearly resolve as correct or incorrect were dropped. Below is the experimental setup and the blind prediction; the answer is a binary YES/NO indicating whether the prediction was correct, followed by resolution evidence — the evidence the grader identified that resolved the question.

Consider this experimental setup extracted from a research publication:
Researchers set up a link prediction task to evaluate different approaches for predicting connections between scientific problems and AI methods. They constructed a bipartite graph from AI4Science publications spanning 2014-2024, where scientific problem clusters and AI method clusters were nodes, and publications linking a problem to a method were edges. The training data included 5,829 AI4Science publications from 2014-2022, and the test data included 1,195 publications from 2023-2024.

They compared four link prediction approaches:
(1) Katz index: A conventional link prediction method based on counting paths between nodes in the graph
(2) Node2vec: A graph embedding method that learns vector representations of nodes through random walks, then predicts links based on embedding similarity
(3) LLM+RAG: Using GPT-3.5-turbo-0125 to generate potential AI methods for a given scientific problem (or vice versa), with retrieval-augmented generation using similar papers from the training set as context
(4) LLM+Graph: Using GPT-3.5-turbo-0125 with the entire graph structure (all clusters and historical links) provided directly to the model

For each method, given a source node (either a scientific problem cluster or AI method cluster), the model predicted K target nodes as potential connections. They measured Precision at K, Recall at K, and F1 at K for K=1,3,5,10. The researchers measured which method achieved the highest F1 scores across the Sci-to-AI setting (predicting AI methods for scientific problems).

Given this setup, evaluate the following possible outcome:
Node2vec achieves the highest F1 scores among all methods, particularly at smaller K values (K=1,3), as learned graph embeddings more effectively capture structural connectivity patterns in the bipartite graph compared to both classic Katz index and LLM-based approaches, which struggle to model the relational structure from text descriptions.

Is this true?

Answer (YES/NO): YES